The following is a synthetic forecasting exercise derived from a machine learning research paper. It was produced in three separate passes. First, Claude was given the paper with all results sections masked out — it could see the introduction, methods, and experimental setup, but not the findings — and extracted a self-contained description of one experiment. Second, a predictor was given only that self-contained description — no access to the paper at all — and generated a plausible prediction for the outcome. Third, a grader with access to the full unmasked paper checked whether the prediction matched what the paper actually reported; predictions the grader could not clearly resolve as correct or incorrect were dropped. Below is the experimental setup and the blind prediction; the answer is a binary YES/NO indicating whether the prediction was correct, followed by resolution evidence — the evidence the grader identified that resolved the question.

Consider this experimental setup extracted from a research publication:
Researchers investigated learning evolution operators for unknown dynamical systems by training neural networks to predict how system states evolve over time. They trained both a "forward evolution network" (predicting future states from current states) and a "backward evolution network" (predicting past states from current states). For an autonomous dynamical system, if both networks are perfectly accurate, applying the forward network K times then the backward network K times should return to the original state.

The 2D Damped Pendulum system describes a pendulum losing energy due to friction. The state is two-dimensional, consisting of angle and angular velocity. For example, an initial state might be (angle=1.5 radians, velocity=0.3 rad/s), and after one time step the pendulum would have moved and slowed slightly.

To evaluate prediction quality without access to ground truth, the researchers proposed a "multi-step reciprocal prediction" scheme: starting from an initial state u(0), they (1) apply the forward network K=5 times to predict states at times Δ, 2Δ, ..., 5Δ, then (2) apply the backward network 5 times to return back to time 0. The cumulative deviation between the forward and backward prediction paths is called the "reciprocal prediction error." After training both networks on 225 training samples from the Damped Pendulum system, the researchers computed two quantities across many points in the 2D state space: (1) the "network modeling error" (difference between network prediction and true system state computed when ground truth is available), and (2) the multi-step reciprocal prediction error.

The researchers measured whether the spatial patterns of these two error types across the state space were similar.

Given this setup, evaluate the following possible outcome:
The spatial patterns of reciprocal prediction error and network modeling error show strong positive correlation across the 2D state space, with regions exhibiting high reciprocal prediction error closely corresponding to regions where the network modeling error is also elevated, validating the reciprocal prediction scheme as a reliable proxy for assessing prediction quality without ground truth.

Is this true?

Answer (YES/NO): YES